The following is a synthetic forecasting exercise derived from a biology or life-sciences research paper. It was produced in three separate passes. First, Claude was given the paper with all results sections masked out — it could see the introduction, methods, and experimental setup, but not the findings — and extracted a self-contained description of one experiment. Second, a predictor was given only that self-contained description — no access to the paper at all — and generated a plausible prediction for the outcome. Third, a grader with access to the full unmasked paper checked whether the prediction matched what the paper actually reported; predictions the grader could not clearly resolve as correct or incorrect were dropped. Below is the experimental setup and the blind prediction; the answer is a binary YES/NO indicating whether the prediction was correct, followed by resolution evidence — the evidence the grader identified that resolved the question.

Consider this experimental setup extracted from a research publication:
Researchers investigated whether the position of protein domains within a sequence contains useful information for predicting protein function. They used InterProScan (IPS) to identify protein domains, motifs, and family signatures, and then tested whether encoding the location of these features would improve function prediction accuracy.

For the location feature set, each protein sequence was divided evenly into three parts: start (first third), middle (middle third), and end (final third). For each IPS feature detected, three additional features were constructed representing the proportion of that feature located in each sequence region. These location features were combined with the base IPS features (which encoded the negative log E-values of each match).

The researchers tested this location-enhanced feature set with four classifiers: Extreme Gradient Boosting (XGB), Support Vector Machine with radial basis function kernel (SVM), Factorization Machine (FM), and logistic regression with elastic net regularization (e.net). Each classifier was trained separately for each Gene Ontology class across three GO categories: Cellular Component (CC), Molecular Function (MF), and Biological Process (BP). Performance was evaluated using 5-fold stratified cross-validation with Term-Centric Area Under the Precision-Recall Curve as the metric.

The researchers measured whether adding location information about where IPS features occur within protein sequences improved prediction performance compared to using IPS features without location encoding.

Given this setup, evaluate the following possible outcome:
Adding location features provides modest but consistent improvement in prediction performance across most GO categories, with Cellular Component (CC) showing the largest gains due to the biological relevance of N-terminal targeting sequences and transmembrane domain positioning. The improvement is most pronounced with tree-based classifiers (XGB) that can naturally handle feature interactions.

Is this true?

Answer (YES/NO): NO